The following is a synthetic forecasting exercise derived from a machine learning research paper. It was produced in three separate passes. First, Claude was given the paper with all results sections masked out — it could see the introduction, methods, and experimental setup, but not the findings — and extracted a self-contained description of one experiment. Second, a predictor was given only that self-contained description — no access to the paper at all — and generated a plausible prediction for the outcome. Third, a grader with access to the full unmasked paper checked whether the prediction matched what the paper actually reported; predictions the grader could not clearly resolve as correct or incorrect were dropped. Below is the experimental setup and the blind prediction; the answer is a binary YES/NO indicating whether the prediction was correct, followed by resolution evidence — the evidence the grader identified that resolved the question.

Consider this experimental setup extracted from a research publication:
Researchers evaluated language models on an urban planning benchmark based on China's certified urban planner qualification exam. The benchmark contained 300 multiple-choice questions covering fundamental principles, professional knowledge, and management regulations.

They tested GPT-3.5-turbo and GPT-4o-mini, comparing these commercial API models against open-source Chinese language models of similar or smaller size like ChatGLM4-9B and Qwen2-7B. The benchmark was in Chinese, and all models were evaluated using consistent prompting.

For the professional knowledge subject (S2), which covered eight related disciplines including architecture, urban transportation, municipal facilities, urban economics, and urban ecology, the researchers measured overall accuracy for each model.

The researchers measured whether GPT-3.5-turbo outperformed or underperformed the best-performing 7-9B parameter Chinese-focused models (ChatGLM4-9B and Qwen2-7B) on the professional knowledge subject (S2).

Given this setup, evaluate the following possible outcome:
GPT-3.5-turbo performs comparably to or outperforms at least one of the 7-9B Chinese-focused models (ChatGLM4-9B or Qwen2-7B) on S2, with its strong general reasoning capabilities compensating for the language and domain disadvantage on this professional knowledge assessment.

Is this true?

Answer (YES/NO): NO